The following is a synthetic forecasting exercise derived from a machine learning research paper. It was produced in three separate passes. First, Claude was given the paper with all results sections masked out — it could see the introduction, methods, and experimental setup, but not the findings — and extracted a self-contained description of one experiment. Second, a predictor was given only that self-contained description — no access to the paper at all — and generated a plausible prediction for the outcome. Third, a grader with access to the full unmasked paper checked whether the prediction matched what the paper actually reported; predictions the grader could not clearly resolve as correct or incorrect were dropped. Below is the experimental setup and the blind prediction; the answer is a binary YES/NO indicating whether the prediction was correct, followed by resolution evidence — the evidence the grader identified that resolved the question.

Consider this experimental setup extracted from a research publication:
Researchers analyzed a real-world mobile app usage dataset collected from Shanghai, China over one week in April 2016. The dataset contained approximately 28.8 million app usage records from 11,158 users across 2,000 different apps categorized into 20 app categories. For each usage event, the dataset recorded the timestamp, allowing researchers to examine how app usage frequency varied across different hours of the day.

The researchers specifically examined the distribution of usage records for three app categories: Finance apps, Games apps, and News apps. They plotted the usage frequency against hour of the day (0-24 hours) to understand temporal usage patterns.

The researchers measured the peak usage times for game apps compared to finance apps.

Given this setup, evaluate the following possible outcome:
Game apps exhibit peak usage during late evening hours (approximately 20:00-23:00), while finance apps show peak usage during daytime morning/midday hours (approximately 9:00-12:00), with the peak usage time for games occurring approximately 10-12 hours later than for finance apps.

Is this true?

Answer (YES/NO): NO